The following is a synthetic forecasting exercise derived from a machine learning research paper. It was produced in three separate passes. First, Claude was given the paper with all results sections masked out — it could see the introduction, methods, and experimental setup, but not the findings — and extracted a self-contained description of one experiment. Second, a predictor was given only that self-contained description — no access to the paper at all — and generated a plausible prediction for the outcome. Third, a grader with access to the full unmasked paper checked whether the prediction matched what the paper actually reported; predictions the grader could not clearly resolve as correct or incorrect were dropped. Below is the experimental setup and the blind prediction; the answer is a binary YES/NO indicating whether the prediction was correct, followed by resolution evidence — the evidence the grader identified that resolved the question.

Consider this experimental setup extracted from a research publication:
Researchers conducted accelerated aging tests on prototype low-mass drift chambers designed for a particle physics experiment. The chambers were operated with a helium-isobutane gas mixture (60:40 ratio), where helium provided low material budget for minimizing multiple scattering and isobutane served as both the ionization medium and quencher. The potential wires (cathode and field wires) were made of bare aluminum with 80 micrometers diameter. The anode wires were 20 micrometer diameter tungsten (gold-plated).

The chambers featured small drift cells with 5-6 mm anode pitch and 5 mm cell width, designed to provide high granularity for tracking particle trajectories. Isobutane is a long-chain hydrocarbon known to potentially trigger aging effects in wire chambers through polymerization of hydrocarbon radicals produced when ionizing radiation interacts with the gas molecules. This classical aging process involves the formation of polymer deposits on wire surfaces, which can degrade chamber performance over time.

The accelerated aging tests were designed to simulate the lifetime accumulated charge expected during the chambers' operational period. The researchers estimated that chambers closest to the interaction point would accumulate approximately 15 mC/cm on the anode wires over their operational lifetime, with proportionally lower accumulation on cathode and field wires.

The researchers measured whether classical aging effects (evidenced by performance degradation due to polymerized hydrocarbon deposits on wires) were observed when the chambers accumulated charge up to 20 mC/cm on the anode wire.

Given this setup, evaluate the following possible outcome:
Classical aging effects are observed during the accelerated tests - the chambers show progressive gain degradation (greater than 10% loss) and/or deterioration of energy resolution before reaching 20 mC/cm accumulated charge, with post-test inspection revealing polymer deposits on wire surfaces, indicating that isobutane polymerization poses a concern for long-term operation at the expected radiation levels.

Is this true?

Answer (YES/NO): NO